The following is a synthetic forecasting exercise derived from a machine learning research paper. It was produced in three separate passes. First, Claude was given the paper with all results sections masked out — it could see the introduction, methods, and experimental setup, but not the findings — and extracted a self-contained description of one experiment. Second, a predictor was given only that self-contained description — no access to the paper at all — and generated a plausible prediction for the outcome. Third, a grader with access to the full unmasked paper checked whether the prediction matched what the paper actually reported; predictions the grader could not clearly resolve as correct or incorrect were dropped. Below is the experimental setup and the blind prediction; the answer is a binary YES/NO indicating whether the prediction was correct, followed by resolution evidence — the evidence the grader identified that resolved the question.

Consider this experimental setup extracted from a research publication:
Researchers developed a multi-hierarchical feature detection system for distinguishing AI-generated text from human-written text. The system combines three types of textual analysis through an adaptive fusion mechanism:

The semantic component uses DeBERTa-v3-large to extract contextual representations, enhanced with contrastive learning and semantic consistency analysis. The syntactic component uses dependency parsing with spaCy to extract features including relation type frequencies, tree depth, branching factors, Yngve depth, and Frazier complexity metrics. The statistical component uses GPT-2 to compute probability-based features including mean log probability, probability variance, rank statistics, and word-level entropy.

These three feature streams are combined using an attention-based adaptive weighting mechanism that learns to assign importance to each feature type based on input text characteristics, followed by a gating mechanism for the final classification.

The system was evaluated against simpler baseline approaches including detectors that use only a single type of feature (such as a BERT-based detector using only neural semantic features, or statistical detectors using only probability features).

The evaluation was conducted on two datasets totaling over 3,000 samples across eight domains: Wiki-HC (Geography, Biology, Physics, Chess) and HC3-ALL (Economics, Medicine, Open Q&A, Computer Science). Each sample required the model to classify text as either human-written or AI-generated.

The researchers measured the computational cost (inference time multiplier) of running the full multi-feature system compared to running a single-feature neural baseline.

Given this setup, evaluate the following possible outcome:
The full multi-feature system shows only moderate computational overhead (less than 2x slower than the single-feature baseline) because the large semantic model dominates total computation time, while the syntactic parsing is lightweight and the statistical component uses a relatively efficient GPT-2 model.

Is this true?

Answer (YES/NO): NO